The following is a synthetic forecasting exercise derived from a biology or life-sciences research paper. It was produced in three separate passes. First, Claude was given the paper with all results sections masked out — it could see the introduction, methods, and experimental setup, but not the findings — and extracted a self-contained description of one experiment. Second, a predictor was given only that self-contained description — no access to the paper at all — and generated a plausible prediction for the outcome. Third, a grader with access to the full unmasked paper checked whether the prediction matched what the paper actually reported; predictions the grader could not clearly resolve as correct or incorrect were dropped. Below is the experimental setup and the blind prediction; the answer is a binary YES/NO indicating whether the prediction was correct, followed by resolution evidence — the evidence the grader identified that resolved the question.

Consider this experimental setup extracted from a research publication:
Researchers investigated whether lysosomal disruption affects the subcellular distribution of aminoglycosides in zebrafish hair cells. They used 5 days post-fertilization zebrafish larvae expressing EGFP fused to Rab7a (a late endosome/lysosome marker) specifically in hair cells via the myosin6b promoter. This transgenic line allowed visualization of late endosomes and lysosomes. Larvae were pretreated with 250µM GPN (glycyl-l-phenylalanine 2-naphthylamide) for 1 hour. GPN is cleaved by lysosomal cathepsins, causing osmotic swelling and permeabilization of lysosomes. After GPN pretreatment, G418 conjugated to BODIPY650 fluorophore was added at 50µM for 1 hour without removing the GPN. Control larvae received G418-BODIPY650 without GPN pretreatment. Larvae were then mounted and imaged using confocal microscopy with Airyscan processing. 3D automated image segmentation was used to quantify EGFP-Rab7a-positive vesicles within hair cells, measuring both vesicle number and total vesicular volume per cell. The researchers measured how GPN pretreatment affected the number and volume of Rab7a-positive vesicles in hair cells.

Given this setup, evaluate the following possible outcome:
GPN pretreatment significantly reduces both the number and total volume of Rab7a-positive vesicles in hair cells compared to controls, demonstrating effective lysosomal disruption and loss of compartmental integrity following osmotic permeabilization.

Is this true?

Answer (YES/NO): NO